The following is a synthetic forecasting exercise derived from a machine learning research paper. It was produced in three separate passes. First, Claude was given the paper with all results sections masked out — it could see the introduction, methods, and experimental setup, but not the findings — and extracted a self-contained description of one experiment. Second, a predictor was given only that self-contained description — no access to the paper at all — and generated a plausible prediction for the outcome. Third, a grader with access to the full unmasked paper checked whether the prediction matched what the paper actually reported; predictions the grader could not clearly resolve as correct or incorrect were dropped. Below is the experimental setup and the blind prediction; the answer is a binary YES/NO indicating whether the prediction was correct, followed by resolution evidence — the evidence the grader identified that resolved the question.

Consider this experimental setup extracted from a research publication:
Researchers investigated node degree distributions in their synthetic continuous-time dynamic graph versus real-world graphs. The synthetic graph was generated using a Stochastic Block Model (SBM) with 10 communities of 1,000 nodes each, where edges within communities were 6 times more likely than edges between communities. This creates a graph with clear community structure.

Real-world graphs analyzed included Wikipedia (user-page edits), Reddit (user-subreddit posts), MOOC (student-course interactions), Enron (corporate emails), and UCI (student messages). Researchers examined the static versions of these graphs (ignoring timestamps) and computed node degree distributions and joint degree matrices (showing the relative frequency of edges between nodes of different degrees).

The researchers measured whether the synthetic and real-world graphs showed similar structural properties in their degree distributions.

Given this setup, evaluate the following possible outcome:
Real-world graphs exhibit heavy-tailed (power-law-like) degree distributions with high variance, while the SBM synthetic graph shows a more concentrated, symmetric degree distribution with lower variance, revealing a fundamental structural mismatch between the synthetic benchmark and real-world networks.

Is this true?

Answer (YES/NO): NO